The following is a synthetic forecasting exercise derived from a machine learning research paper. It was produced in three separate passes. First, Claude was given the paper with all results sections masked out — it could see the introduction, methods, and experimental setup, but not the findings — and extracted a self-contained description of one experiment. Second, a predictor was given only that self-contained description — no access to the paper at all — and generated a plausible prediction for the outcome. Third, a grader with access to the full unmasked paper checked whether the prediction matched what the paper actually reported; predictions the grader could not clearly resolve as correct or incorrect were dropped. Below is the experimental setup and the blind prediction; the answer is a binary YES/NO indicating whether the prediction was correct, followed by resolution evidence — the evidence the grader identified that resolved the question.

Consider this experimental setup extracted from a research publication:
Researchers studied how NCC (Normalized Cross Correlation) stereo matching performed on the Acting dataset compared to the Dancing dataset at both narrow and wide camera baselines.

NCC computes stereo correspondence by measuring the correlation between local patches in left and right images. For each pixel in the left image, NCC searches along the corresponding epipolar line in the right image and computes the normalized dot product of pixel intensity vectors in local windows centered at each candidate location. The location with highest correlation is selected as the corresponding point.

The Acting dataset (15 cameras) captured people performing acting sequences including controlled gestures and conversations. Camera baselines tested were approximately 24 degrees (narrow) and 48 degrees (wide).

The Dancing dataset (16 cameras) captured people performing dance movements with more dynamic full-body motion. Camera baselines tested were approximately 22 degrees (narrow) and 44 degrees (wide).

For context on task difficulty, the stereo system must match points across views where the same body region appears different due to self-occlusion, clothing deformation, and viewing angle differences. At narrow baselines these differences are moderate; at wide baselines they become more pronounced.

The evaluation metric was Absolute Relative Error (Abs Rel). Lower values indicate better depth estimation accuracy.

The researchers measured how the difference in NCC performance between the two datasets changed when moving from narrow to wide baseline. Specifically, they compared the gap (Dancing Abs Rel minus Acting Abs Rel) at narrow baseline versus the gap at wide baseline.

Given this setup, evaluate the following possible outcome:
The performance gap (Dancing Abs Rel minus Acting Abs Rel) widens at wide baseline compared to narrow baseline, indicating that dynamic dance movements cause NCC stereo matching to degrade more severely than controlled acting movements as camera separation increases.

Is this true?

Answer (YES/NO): NO